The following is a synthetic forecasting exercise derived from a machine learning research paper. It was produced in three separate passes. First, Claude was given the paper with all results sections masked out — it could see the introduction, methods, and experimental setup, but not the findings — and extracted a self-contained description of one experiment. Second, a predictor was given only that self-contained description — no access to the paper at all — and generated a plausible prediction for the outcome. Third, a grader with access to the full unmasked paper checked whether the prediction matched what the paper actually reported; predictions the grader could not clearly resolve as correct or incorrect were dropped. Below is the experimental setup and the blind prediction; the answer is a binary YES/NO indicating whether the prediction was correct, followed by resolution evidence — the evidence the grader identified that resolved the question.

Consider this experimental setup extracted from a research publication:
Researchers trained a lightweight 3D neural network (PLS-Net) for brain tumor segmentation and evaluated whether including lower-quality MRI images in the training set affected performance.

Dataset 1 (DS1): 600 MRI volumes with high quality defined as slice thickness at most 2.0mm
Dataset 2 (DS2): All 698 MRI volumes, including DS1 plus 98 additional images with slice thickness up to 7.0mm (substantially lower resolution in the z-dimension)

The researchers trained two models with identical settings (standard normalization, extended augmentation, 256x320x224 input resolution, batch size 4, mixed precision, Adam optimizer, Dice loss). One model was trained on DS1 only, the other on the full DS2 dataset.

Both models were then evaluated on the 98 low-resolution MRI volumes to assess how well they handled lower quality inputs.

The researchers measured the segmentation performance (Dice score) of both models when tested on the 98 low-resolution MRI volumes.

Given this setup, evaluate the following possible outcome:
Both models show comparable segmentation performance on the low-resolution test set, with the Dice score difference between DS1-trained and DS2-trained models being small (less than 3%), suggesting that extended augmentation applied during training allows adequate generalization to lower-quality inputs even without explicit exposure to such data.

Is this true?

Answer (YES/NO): YES